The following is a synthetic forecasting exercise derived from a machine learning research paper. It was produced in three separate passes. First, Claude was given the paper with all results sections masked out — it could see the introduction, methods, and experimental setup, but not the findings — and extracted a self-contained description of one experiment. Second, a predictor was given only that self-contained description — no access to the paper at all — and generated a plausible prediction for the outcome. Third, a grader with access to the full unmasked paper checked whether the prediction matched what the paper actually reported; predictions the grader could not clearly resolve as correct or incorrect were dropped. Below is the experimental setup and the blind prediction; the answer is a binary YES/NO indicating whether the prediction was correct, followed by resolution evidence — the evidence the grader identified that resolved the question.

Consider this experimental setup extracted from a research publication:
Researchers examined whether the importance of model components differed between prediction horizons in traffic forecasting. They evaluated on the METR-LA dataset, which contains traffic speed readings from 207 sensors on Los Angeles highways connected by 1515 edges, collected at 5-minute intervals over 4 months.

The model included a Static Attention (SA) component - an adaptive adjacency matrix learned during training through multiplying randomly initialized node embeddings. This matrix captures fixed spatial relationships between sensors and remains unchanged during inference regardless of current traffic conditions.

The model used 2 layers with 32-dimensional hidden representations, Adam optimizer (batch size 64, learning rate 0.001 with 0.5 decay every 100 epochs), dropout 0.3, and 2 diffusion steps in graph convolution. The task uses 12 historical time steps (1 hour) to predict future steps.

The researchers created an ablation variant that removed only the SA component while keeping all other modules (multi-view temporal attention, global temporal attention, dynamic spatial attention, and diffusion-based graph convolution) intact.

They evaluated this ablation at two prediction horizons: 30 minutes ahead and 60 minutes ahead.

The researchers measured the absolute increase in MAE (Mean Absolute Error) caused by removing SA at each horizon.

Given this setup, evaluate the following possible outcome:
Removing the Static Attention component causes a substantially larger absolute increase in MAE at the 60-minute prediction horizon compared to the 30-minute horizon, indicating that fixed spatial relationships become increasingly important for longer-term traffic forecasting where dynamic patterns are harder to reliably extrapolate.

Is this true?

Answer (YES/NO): YES